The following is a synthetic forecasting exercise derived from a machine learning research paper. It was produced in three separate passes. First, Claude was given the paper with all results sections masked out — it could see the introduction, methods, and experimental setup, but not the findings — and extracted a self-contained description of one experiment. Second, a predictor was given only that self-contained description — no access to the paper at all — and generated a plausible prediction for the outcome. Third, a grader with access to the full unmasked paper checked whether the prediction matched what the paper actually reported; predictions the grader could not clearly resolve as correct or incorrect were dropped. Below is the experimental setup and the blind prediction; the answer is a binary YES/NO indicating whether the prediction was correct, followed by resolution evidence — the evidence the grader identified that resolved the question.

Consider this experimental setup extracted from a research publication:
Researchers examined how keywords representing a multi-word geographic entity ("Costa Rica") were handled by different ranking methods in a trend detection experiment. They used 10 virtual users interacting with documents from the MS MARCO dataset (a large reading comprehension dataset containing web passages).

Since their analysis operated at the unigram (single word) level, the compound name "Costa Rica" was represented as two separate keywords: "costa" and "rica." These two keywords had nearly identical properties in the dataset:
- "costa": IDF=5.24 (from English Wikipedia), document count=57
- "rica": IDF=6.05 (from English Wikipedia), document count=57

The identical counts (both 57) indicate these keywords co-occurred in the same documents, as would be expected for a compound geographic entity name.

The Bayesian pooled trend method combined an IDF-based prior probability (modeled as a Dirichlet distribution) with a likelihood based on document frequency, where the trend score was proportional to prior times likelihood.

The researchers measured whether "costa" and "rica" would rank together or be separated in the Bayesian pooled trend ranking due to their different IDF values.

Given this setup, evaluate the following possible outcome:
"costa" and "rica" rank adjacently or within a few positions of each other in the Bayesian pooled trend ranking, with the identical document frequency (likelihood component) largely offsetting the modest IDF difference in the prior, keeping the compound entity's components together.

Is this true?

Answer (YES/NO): YES